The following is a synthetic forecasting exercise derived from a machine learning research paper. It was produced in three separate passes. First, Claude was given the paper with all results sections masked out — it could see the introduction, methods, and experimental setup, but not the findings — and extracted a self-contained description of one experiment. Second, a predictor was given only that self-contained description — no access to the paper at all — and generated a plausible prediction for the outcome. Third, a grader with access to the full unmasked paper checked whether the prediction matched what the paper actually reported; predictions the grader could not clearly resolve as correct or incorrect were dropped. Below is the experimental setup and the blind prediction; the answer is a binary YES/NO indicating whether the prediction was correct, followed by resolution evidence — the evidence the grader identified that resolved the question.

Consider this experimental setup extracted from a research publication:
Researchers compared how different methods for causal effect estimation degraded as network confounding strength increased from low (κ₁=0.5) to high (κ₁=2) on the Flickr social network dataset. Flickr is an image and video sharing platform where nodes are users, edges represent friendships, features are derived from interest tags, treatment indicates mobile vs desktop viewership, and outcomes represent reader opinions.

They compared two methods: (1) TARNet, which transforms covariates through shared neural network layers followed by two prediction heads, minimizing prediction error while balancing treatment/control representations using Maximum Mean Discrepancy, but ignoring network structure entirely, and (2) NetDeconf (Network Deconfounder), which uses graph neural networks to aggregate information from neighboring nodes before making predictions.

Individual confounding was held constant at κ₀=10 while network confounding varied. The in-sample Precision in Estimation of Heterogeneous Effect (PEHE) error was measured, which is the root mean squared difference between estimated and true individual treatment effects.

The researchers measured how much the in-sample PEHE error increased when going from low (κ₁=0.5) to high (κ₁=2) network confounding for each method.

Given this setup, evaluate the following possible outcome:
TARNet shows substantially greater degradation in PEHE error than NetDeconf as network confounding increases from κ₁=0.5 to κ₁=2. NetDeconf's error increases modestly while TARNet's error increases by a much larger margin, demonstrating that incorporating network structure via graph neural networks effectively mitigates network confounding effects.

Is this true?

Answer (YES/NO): YES